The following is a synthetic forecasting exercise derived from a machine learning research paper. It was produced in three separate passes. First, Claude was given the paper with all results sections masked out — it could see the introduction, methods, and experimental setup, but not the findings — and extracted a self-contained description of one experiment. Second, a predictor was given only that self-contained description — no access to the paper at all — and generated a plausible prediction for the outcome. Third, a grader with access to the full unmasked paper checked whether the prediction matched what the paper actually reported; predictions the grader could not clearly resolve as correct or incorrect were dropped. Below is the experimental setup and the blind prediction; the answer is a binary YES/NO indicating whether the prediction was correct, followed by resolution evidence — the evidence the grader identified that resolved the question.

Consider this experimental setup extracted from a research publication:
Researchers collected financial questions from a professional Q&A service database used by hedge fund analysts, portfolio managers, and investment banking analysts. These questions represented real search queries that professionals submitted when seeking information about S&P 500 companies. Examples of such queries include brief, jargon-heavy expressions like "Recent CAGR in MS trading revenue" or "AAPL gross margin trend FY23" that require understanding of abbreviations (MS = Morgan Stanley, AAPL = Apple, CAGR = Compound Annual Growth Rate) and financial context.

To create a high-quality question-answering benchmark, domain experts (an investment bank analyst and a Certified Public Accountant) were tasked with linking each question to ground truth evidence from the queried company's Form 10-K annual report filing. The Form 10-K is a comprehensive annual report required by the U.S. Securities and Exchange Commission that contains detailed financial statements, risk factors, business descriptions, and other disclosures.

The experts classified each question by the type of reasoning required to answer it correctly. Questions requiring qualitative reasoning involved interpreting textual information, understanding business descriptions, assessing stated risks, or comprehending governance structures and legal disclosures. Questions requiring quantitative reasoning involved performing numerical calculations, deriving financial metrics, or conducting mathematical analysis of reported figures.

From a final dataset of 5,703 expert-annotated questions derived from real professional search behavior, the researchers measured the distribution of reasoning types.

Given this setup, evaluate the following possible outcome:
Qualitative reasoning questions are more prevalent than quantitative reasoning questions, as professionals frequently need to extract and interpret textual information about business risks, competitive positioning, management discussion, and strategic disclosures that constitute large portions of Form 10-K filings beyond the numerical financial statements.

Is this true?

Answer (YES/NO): YES